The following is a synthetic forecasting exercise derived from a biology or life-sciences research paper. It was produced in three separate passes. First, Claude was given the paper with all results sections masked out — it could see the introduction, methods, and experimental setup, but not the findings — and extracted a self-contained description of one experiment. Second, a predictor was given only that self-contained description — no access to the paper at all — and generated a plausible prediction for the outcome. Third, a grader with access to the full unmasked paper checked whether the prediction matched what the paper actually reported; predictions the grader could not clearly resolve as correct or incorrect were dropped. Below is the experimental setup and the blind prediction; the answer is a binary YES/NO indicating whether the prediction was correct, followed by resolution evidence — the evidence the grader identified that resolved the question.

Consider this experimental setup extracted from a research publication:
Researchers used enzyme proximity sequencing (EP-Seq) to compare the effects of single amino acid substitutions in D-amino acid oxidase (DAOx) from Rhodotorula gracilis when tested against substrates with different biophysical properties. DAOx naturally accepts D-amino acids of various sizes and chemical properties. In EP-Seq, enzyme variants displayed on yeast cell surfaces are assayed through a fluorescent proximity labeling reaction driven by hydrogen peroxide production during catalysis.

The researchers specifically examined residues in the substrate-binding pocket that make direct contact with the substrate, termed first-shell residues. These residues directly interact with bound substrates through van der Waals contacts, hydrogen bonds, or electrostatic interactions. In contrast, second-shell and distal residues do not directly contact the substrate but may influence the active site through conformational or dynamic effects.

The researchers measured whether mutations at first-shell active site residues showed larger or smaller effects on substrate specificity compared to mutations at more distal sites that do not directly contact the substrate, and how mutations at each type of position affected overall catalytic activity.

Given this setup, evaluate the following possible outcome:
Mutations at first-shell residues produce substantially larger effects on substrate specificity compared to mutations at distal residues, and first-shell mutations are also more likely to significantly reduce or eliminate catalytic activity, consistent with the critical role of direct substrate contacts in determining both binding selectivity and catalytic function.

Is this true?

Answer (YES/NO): YES